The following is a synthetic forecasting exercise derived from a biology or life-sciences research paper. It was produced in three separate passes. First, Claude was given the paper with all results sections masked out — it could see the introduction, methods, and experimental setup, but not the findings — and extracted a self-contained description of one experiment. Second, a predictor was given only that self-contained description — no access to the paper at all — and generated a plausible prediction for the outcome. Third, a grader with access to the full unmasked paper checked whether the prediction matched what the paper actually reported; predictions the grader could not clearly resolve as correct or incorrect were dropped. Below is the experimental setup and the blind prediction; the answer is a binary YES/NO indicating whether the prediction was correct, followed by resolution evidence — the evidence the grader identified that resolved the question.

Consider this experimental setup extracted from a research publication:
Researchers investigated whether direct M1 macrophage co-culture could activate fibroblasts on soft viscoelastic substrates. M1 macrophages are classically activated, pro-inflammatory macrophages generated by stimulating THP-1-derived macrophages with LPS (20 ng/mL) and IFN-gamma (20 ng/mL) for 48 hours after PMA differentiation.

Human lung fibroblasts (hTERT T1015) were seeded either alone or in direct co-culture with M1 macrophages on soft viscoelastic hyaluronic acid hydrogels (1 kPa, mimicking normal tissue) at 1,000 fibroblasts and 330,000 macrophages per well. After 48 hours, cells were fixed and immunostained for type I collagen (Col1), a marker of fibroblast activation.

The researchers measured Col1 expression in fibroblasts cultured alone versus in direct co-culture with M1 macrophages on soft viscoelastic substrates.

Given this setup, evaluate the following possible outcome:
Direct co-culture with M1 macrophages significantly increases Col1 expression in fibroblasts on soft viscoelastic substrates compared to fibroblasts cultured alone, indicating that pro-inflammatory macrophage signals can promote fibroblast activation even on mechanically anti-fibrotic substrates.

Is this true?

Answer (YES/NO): NO